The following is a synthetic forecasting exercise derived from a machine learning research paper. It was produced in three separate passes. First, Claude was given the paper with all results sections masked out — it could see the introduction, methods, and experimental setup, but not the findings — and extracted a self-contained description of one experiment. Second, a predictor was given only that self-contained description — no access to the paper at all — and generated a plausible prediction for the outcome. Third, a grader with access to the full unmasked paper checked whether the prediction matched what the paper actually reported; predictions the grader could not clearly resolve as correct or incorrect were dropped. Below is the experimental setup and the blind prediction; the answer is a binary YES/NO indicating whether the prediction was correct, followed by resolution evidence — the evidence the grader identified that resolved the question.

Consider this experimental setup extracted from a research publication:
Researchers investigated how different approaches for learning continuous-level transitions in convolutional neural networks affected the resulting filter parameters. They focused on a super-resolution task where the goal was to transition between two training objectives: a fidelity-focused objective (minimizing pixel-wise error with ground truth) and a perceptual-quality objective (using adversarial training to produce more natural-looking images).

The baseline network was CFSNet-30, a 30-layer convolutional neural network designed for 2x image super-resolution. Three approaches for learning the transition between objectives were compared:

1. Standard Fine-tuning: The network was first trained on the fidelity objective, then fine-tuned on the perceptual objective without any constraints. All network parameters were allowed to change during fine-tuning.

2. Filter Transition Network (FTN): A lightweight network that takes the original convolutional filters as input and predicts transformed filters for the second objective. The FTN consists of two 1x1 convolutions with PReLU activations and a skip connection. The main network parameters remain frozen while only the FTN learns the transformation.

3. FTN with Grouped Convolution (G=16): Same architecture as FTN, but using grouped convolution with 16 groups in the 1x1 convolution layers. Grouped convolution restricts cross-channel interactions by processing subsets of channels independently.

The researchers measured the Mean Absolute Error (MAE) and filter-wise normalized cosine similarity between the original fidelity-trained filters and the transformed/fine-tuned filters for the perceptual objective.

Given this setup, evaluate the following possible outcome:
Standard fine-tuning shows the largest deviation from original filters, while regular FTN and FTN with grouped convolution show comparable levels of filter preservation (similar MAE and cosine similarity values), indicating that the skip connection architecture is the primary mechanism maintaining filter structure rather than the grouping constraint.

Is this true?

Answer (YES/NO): NO